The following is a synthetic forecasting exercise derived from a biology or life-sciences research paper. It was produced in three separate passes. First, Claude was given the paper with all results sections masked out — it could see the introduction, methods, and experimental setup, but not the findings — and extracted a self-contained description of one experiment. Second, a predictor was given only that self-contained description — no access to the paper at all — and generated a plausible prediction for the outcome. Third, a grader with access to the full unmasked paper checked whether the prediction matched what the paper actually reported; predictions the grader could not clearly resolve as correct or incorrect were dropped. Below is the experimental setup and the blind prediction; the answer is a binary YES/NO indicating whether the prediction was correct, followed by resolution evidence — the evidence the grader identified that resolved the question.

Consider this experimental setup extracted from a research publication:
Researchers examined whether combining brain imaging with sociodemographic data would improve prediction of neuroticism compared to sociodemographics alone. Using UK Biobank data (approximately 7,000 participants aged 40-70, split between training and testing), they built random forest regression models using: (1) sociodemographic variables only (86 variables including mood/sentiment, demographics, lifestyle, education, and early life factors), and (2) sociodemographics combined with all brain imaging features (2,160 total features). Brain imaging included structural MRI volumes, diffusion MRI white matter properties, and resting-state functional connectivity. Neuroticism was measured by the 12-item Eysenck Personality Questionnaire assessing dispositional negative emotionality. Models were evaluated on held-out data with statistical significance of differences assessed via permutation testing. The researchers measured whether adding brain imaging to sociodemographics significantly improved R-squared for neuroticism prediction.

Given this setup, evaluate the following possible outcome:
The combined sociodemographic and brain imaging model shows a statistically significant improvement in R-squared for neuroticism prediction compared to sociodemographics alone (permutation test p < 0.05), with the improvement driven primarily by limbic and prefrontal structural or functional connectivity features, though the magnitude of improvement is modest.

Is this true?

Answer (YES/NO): NO